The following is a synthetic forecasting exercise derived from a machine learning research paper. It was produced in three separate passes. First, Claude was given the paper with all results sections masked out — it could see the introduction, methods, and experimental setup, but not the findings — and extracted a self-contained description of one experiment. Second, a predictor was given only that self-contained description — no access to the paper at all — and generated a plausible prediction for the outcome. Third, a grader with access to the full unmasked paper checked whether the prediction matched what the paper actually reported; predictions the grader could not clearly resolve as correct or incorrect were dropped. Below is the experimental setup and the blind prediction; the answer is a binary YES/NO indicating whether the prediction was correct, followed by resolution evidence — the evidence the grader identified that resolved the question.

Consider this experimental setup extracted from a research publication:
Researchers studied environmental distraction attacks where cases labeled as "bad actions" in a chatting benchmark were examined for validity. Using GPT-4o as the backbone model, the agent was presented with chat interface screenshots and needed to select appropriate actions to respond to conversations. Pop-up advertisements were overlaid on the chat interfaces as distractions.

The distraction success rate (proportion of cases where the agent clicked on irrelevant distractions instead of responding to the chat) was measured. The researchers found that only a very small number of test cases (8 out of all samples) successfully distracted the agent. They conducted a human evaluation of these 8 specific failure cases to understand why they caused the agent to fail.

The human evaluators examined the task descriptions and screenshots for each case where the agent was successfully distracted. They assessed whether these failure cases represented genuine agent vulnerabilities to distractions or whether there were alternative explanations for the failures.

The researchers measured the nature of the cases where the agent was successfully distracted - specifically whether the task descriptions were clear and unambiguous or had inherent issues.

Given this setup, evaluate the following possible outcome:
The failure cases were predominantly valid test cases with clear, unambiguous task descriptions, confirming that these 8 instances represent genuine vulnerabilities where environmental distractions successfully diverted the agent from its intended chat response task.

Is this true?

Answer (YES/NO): NO